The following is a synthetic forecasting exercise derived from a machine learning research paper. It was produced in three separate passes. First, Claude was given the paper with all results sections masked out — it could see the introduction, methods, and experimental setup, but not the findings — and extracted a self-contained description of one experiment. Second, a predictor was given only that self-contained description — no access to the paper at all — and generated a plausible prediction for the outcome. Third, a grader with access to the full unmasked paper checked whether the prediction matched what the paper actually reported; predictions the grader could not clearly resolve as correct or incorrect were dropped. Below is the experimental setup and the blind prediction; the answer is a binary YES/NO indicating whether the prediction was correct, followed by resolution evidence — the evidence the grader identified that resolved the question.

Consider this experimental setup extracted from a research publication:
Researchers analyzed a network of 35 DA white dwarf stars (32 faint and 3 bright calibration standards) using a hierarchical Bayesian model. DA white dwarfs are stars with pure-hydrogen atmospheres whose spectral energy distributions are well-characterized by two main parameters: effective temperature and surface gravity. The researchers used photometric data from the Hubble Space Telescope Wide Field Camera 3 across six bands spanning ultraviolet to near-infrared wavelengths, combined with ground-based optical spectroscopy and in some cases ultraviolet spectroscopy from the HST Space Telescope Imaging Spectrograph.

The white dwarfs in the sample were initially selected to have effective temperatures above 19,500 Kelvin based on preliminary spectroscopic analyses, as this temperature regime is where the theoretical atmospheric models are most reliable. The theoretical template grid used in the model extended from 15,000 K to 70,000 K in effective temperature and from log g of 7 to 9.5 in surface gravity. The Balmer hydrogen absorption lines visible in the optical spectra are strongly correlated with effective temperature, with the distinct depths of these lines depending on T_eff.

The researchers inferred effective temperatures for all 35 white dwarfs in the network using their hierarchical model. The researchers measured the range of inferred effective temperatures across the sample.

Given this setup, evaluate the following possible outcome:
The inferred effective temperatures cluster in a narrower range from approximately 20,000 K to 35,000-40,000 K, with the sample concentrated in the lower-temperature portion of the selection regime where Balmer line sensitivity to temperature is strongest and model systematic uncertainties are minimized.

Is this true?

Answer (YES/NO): NO